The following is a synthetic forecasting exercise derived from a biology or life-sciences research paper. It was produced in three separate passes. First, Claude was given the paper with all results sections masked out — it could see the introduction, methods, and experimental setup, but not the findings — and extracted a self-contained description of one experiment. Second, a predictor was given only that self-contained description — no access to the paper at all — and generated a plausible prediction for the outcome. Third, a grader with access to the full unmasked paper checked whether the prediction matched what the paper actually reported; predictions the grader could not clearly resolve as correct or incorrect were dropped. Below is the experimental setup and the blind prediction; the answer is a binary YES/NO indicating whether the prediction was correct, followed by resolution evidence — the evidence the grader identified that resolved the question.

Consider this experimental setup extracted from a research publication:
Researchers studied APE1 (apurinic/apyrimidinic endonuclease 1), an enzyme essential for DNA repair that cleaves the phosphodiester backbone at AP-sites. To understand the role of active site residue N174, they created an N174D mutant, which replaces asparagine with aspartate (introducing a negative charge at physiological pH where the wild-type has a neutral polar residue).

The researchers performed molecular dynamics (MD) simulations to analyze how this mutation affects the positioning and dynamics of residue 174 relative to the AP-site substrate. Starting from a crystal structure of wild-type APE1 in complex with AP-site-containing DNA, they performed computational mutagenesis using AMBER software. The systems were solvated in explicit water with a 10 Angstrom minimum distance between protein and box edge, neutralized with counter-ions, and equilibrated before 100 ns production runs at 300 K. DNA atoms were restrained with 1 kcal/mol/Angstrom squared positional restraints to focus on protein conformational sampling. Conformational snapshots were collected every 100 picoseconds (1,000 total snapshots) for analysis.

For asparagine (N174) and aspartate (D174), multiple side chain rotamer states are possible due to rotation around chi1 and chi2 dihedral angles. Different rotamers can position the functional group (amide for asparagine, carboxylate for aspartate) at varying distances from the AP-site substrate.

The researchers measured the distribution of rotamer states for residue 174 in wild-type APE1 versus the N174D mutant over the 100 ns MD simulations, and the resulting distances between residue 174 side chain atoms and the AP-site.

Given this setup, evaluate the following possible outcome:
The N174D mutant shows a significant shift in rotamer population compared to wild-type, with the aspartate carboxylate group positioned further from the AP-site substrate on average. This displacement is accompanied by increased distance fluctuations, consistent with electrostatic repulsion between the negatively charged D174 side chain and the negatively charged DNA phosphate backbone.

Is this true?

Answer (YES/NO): YES